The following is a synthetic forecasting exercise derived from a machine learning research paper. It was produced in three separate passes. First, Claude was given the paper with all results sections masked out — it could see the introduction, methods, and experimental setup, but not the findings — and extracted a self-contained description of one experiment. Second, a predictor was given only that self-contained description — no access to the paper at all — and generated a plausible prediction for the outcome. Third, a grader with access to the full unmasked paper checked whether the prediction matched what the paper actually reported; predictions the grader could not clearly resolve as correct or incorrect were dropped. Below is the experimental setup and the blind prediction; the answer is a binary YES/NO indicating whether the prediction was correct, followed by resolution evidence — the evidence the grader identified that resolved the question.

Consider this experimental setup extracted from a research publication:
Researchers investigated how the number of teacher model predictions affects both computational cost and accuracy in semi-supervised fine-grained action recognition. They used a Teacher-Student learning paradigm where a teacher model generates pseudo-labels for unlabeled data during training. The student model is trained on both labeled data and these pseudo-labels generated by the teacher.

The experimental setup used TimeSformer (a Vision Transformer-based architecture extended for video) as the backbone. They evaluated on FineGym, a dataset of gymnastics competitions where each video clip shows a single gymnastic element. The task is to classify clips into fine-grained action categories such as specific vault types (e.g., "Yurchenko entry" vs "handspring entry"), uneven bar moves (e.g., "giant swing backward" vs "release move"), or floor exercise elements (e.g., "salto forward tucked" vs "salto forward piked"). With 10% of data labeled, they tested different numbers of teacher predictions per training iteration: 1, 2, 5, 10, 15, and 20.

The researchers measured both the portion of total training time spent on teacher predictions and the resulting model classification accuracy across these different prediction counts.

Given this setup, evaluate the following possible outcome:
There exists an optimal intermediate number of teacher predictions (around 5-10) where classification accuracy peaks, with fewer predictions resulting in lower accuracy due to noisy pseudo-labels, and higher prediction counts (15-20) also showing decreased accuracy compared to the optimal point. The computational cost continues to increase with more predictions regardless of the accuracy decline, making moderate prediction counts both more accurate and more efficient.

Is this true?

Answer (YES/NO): NO